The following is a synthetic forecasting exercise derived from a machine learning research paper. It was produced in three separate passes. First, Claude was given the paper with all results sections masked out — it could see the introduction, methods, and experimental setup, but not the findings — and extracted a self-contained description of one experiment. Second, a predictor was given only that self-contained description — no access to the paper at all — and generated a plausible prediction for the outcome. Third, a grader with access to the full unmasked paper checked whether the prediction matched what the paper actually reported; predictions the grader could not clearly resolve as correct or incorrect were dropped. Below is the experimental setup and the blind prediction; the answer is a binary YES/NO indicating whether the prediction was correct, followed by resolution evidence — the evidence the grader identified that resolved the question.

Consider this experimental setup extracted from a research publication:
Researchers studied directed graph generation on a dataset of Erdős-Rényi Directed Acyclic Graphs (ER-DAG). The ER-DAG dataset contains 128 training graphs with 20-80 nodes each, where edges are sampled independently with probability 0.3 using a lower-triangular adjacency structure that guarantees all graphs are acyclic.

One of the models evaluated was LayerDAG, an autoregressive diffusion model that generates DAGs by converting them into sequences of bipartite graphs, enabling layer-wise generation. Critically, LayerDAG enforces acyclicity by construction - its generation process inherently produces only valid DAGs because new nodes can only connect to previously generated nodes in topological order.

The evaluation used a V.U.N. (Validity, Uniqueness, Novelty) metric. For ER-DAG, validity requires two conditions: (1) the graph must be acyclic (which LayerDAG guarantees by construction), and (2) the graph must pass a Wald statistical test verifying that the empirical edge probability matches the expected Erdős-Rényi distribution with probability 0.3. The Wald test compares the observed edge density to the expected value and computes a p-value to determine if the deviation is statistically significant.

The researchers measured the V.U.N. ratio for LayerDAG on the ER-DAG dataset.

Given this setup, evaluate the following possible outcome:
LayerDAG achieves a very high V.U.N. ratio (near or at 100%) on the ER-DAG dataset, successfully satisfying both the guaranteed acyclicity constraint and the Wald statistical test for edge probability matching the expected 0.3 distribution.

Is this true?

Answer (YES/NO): NO